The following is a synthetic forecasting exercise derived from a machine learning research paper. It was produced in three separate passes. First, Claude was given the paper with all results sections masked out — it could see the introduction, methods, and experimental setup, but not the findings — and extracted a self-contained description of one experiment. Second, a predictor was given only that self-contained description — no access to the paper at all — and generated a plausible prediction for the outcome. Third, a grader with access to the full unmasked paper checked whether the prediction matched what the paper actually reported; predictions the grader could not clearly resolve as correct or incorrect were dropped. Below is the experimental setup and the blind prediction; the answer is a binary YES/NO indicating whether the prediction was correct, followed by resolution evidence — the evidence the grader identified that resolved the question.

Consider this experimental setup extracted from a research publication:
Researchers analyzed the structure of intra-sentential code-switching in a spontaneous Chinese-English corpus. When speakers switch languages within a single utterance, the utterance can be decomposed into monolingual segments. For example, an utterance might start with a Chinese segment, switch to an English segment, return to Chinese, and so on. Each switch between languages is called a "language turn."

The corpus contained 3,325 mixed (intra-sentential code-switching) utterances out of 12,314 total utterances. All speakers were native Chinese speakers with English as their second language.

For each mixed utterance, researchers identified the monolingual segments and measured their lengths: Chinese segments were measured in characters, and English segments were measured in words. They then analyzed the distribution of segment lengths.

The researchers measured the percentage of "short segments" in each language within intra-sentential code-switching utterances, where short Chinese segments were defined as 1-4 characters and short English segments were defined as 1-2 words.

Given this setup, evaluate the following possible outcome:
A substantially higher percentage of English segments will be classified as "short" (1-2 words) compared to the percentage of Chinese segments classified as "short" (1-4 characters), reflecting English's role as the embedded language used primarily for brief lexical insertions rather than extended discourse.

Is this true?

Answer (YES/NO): YES